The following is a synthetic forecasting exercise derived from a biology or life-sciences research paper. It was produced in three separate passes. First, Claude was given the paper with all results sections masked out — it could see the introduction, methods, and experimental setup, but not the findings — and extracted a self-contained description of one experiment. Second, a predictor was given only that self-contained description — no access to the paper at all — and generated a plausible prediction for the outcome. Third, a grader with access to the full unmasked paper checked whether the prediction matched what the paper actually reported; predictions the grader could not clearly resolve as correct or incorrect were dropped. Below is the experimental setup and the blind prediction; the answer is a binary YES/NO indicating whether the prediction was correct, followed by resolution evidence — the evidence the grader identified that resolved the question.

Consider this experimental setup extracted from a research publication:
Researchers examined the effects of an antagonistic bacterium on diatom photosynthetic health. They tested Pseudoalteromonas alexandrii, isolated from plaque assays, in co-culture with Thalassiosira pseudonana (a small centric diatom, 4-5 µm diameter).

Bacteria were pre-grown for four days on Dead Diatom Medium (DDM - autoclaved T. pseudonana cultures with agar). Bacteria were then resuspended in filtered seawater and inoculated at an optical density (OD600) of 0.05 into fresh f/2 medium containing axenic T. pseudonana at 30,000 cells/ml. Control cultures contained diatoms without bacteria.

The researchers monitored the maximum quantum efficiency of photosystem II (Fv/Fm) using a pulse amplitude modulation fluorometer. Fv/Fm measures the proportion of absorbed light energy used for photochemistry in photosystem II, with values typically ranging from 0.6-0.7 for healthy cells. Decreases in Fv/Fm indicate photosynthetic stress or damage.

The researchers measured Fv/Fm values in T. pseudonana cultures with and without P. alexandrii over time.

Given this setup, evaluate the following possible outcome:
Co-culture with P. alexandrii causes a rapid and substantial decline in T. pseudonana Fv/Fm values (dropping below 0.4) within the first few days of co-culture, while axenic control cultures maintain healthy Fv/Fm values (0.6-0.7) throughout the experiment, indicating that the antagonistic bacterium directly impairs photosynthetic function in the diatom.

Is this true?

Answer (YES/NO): NO